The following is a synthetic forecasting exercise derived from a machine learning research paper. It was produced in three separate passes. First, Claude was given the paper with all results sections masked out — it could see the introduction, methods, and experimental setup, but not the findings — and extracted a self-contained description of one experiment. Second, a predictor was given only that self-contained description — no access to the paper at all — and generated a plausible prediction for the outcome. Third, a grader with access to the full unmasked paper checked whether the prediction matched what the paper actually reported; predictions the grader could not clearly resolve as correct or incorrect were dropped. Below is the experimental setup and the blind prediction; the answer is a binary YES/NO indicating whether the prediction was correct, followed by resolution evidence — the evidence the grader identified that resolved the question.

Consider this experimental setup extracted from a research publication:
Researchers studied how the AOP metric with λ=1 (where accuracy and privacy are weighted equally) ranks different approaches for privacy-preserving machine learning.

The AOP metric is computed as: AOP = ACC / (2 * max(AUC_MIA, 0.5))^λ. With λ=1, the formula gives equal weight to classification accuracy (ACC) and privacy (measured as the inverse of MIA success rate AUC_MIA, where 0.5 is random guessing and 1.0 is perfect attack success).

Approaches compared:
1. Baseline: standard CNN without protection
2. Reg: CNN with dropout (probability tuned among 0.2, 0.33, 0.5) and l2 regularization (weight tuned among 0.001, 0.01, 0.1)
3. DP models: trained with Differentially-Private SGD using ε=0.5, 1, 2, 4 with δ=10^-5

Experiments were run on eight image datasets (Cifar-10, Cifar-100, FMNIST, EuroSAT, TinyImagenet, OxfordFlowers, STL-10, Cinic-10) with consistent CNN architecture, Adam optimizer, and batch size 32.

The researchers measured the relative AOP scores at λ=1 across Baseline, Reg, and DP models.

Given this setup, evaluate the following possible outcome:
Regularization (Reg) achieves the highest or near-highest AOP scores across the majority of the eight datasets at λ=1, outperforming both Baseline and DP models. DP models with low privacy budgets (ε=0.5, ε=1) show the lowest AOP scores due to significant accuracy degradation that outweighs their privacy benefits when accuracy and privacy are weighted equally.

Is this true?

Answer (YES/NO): YES